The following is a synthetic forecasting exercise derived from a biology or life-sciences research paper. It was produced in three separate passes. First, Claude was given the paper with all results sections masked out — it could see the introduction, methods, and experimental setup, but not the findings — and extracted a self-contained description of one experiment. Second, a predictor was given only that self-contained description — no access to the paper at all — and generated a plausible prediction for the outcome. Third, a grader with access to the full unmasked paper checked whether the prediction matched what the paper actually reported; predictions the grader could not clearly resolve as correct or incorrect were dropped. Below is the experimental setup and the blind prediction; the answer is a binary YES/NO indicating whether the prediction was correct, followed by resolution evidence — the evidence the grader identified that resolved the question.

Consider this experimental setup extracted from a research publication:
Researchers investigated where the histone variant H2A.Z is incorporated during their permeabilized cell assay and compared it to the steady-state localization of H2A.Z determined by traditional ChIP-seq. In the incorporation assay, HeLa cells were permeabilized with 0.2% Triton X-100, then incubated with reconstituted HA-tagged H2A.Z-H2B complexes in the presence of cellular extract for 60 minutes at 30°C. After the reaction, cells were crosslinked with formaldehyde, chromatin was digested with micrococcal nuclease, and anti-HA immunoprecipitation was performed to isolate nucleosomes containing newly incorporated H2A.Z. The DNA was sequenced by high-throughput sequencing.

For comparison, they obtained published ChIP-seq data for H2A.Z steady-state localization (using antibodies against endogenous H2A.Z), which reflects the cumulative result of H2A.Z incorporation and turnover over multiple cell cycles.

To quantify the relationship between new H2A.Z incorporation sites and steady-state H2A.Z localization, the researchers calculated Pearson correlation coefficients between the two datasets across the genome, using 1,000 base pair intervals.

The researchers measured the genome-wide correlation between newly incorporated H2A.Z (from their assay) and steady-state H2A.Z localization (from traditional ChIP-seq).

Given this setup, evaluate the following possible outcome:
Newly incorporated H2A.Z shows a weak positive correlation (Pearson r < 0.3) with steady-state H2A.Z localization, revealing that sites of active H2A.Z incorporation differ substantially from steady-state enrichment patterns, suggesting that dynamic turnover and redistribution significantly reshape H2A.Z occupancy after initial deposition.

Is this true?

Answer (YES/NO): NO